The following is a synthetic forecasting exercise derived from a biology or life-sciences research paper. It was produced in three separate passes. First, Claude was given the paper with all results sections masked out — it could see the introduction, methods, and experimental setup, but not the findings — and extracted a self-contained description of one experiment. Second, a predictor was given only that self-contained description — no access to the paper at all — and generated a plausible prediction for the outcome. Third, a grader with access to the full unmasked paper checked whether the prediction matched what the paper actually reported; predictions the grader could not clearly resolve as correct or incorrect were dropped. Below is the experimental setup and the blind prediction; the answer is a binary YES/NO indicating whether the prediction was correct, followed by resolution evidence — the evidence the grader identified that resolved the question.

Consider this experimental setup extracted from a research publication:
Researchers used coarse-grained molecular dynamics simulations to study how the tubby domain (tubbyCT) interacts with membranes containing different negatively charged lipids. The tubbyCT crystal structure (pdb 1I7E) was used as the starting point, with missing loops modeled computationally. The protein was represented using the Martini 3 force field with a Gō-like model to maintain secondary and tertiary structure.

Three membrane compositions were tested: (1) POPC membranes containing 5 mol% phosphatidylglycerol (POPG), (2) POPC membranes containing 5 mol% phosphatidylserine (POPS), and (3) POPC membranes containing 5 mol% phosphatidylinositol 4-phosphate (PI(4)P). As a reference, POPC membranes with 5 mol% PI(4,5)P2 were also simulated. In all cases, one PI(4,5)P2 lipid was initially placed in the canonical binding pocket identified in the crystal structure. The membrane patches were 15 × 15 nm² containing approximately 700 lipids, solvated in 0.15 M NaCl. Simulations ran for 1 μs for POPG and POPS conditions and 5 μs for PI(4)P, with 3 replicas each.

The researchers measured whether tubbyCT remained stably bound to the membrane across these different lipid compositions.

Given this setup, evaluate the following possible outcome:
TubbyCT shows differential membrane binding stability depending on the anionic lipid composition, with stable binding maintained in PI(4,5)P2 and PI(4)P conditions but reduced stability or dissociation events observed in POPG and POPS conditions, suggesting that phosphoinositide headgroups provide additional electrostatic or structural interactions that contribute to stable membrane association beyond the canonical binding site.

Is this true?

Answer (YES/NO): NO